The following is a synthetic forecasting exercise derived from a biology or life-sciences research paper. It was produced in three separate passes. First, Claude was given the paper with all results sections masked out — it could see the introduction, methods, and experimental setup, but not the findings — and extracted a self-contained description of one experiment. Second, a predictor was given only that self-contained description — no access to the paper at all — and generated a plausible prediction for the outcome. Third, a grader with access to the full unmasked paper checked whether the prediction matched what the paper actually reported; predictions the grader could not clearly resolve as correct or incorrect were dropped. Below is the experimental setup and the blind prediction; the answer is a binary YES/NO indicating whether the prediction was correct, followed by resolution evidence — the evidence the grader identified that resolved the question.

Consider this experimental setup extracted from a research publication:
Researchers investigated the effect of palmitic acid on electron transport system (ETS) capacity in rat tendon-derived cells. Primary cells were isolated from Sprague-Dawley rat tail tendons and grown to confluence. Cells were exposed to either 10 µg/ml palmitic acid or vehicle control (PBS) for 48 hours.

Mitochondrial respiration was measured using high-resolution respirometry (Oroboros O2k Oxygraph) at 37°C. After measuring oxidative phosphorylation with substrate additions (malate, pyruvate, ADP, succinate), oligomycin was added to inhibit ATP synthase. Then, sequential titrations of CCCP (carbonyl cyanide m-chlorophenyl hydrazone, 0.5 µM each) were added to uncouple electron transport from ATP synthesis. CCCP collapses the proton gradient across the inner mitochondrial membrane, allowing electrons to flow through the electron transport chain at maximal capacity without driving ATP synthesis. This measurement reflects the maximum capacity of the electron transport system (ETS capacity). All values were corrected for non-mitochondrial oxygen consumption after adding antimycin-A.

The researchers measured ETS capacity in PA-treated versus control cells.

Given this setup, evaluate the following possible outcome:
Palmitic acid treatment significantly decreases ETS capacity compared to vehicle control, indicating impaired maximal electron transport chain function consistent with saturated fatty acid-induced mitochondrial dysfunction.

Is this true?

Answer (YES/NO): NO